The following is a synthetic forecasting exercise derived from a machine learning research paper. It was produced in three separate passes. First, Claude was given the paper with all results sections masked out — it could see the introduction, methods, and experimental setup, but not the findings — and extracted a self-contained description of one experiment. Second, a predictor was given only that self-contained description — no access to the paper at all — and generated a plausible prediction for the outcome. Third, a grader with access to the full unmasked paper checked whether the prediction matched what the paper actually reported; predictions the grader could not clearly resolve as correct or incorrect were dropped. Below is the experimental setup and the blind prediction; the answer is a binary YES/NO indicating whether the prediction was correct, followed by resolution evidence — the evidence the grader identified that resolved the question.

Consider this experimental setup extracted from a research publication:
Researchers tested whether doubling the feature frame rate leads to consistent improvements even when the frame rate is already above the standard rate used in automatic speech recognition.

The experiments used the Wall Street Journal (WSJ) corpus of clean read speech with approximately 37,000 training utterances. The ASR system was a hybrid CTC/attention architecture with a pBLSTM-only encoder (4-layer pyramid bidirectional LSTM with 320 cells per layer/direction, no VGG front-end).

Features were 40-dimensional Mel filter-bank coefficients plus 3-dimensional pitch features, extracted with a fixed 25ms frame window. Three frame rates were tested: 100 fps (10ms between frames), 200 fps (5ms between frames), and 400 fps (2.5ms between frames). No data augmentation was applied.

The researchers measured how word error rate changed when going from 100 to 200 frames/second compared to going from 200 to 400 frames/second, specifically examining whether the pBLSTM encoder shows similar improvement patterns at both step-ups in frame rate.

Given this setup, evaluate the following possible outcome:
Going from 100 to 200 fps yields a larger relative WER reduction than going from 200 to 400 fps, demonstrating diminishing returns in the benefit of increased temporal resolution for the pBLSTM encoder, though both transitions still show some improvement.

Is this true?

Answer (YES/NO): NO